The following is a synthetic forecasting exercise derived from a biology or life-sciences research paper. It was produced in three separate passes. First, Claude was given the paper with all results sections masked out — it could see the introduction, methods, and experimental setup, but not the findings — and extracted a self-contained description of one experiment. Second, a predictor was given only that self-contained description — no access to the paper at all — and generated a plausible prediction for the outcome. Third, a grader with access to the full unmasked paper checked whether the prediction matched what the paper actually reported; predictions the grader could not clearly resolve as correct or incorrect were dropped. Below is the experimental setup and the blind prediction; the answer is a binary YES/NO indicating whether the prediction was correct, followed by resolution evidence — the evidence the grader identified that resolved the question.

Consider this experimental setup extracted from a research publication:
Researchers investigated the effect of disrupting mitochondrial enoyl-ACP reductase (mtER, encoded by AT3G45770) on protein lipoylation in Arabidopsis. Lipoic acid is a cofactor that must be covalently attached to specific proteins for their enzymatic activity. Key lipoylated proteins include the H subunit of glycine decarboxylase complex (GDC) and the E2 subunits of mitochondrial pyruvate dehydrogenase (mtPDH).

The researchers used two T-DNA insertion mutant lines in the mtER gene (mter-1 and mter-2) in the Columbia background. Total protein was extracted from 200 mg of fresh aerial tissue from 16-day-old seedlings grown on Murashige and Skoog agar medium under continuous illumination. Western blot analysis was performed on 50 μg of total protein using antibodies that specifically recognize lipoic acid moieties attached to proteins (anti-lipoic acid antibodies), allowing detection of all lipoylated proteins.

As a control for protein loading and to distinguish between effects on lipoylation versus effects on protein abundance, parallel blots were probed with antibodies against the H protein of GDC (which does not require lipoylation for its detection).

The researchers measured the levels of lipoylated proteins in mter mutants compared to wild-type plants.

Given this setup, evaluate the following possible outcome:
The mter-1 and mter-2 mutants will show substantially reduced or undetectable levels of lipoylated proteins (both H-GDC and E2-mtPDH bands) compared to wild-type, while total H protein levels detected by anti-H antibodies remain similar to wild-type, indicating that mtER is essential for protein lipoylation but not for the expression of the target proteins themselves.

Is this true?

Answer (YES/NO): NO